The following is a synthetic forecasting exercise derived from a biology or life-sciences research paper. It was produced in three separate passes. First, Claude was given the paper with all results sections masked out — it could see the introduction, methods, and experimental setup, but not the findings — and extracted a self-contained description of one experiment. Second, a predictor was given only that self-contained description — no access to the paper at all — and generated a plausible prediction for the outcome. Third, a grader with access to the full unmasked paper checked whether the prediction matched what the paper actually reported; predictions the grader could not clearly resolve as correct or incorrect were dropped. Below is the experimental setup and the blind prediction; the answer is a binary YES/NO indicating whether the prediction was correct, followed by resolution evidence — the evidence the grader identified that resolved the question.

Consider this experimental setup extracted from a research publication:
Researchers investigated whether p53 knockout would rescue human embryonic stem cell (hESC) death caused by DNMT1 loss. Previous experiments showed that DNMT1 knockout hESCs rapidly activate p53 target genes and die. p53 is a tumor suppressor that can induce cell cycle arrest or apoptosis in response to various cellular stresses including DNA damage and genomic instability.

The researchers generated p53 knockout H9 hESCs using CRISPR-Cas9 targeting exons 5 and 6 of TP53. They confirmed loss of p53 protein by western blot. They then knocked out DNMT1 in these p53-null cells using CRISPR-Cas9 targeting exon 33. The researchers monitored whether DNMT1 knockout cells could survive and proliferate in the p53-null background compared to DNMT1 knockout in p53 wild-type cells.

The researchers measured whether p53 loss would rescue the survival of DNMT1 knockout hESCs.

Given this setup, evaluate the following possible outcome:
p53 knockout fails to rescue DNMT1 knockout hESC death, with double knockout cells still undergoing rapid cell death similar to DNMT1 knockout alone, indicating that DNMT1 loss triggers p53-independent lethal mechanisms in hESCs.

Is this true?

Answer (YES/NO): NO